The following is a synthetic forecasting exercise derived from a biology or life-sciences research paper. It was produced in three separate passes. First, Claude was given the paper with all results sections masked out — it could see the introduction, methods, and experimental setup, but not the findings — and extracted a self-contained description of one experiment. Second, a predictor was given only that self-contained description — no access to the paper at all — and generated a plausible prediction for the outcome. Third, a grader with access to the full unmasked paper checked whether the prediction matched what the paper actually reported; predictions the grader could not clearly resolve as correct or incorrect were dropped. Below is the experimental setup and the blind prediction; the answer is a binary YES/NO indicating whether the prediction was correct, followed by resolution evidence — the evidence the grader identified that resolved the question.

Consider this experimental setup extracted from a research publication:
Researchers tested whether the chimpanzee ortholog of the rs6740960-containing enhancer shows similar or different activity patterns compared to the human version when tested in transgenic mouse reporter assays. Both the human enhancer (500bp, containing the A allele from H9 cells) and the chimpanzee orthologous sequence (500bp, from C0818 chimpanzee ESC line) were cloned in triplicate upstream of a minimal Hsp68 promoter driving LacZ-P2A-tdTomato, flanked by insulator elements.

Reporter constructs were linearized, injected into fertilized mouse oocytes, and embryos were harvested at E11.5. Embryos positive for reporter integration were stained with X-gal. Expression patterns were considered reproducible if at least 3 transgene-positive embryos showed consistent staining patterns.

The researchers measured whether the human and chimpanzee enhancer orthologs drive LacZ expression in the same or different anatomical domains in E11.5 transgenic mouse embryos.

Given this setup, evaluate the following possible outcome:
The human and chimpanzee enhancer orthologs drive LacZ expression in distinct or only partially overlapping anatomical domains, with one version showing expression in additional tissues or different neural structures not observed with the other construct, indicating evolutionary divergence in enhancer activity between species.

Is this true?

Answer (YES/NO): YES